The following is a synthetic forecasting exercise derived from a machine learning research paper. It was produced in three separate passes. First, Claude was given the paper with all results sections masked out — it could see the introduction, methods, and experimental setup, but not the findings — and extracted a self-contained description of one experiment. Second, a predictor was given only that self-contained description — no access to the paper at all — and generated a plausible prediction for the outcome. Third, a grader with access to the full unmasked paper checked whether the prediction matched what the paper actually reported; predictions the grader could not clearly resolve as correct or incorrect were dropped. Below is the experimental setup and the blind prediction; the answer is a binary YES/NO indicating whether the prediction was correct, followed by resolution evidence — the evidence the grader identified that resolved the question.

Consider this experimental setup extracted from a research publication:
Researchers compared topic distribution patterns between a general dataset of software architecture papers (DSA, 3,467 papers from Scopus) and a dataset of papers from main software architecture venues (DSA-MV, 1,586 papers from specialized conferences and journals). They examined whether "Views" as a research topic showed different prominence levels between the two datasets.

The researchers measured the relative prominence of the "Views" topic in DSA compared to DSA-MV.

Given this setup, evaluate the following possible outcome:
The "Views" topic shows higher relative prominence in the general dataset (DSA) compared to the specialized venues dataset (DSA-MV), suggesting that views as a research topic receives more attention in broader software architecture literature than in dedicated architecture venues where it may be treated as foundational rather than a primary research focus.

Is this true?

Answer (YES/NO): NO